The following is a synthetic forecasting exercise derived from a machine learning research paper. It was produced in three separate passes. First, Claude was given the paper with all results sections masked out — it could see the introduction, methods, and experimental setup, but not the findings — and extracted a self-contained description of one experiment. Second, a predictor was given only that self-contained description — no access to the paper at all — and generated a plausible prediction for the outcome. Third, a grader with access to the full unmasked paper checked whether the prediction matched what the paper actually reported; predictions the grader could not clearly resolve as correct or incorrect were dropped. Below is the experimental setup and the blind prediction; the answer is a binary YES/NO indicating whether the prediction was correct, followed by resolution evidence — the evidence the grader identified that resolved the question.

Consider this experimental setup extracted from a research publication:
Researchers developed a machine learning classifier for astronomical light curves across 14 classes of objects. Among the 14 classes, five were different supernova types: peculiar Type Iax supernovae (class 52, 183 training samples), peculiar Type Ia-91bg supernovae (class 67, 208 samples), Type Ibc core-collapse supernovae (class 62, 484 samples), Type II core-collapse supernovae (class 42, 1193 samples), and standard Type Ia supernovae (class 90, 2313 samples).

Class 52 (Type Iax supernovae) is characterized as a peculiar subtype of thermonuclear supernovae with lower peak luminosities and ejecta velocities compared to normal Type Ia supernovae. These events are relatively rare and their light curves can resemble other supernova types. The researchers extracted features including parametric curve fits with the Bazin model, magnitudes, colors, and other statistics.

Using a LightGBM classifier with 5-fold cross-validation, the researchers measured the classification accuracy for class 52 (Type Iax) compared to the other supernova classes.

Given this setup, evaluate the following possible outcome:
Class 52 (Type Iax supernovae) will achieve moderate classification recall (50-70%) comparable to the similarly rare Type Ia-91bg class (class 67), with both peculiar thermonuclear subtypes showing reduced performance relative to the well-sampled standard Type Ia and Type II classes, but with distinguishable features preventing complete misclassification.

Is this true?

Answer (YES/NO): NO